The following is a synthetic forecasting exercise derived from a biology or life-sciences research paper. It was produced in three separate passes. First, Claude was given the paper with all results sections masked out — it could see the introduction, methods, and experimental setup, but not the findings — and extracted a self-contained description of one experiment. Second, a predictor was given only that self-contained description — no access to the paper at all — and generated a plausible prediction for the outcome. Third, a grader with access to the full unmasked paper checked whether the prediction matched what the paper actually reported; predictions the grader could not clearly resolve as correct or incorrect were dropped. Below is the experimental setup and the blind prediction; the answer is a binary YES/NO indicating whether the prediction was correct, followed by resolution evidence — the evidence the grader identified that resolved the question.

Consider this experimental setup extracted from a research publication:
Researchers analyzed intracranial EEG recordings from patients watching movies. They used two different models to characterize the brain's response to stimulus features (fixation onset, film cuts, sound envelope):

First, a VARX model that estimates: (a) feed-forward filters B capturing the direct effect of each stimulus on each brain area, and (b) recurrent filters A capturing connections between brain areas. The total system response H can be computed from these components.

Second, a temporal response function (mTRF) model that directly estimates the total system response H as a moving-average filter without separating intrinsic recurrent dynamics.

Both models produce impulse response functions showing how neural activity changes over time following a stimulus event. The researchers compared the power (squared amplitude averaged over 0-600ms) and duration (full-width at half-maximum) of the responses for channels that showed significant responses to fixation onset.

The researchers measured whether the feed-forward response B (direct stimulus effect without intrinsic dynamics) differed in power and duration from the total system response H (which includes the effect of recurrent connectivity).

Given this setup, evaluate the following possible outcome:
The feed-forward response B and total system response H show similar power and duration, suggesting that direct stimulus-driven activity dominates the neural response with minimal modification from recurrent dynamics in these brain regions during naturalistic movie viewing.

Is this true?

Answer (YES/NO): NO